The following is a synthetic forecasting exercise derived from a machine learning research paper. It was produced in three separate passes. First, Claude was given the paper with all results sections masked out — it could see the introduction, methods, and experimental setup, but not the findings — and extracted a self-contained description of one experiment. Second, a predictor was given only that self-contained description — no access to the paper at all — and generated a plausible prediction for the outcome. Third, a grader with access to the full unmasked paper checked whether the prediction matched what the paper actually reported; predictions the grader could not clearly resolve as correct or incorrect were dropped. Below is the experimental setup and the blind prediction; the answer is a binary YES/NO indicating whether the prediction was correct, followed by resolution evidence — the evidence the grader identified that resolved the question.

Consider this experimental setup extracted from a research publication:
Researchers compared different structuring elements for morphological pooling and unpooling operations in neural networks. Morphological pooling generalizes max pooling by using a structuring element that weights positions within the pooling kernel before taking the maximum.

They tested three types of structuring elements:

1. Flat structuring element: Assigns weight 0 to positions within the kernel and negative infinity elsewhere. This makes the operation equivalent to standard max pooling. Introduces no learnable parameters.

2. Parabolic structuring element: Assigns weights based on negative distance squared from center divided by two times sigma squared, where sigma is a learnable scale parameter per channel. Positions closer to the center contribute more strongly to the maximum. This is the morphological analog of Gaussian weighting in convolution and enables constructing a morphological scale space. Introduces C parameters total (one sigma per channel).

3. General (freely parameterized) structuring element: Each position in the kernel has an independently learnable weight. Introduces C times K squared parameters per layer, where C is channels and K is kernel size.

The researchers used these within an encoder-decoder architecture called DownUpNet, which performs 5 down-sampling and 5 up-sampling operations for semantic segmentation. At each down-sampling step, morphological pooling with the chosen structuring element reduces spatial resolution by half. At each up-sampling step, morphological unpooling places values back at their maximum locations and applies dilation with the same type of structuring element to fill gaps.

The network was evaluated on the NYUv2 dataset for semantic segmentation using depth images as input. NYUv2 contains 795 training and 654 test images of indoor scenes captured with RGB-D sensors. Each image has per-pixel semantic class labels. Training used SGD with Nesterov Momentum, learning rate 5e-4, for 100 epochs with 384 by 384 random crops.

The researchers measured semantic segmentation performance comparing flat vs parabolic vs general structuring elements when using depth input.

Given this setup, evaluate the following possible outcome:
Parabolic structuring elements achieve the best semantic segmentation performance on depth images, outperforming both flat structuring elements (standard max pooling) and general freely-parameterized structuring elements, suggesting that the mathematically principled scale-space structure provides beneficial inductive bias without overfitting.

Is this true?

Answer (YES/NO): NO